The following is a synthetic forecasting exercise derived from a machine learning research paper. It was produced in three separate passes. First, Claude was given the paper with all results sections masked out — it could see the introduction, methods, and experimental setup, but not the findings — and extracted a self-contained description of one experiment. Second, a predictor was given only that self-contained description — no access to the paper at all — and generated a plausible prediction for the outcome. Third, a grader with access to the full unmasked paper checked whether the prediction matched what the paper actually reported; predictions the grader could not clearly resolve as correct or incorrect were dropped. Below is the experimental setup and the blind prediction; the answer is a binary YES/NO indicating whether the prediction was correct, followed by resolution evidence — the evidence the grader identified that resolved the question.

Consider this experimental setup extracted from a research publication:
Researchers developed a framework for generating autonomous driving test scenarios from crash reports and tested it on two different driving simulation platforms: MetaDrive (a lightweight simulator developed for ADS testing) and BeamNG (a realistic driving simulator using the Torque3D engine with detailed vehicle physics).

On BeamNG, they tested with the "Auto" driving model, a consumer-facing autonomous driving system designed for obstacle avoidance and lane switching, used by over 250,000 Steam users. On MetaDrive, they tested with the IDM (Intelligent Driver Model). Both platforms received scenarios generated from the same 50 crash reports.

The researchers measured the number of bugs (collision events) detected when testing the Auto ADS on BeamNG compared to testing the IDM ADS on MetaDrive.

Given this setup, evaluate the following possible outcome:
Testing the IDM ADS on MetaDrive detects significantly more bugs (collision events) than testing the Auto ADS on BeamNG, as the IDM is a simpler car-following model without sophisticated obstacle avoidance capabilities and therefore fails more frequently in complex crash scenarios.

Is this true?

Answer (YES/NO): NO